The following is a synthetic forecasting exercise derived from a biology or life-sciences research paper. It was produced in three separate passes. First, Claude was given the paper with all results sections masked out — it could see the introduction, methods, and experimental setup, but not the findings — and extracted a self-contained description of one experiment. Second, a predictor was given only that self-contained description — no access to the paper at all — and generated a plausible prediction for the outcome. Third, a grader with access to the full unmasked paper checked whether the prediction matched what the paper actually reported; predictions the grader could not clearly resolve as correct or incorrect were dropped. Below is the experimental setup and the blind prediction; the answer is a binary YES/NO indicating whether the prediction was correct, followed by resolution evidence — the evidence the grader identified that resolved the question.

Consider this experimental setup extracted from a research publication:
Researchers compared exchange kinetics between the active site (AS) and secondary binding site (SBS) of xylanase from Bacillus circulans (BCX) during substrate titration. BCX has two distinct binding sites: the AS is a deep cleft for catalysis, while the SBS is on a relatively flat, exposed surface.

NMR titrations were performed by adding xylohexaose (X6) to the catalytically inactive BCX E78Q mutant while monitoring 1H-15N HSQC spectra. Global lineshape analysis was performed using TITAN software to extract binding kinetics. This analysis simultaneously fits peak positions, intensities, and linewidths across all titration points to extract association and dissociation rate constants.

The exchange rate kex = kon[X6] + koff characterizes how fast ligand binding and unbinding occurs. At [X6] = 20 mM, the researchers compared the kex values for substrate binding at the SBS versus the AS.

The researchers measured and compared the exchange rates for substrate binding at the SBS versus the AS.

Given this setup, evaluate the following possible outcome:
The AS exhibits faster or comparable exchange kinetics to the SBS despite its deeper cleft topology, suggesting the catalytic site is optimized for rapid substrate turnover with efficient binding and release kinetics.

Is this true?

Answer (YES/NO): NO